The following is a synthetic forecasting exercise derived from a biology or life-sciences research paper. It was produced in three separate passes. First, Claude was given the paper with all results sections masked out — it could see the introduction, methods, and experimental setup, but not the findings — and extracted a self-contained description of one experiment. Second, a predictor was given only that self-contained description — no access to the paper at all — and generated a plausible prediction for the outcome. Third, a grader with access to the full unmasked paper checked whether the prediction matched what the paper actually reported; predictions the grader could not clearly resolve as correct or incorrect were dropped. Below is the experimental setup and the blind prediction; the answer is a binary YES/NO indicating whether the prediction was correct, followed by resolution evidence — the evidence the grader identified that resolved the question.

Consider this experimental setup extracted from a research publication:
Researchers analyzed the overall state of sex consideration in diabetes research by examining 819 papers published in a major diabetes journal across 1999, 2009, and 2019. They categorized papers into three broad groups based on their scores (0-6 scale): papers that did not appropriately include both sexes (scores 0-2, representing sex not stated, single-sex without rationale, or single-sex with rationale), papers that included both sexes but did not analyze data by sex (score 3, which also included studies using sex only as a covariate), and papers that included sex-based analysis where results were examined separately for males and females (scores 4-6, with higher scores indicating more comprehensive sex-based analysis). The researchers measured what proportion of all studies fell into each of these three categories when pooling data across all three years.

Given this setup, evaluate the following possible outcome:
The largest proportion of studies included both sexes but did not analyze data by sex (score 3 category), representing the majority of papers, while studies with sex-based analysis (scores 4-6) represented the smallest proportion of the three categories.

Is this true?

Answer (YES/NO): NO